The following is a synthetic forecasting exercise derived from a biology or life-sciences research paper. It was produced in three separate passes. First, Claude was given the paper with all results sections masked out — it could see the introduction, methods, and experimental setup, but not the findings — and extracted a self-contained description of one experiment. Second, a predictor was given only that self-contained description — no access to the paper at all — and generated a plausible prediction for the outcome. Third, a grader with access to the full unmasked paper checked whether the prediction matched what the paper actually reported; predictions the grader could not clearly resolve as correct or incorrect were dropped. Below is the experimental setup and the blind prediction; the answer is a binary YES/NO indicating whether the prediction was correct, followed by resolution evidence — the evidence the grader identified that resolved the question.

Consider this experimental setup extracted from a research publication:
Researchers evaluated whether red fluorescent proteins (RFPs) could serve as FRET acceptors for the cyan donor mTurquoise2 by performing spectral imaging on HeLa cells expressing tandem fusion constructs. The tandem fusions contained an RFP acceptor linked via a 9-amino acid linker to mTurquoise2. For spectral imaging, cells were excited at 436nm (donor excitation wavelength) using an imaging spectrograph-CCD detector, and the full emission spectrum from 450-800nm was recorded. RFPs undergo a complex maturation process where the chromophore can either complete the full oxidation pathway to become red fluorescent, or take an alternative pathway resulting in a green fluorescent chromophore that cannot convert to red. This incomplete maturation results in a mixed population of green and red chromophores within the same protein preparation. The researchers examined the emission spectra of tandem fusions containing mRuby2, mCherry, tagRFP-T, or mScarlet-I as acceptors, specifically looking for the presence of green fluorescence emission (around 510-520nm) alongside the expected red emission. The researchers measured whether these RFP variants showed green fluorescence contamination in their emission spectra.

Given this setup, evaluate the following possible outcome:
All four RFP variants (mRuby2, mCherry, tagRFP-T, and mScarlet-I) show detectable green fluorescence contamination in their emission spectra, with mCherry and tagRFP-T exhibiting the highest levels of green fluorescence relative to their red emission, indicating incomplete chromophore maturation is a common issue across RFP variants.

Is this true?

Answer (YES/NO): NO